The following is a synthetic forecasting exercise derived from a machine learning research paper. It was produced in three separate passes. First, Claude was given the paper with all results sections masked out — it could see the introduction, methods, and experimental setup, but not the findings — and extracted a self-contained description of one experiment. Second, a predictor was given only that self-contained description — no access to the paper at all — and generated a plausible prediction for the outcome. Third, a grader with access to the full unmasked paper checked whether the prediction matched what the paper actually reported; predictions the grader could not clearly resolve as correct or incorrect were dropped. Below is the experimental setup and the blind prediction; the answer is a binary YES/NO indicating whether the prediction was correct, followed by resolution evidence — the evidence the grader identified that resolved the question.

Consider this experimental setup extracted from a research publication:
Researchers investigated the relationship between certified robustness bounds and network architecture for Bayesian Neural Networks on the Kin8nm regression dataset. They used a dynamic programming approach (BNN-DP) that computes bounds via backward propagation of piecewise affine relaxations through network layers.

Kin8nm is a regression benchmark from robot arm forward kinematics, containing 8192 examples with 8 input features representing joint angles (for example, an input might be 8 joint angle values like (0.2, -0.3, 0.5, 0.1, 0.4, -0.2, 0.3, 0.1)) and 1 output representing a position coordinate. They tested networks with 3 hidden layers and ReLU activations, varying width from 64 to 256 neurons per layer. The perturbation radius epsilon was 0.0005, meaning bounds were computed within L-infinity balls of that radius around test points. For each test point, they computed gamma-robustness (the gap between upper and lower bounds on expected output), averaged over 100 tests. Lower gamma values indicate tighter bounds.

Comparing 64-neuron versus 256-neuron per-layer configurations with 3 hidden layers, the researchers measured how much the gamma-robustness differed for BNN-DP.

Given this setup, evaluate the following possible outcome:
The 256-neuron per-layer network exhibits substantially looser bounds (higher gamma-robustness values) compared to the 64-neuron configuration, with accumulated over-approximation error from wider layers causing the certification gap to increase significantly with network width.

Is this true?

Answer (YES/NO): YES